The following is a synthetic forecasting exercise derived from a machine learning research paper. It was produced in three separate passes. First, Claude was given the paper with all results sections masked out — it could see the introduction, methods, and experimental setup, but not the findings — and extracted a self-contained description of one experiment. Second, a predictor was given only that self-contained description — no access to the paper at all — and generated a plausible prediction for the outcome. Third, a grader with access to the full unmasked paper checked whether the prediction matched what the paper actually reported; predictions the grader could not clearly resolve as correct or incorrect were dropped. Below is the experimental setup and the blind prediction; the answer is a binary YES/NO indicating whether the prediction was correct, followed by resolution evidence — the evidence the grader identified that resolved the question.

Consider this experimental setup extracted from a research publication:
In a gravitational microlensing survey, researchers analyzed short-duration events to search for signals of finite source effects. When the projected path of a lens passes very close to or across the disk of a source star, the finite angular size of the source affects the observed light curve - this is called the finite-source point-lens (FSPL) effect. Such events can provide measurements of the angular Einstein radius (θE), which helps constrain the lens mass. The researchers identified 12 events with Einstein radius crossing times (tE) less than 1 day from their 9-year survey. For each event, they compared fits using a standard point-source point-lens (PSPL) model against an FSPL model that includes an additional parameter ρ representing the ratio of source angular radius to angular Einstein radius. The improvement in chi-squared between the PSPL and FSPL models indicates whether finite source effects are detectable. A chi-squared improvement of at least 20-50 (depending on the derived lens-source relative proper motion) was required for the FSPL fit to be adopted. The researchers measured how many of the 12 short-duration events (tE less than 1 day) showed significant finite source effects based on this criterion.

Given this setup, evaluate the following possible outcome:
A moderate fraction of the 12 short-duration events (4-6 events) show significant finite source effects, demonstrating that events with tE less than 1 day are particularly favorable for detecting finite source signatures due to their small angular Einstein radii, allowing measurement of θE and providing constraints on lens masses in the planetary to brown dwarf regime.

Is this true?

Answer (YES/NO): NO